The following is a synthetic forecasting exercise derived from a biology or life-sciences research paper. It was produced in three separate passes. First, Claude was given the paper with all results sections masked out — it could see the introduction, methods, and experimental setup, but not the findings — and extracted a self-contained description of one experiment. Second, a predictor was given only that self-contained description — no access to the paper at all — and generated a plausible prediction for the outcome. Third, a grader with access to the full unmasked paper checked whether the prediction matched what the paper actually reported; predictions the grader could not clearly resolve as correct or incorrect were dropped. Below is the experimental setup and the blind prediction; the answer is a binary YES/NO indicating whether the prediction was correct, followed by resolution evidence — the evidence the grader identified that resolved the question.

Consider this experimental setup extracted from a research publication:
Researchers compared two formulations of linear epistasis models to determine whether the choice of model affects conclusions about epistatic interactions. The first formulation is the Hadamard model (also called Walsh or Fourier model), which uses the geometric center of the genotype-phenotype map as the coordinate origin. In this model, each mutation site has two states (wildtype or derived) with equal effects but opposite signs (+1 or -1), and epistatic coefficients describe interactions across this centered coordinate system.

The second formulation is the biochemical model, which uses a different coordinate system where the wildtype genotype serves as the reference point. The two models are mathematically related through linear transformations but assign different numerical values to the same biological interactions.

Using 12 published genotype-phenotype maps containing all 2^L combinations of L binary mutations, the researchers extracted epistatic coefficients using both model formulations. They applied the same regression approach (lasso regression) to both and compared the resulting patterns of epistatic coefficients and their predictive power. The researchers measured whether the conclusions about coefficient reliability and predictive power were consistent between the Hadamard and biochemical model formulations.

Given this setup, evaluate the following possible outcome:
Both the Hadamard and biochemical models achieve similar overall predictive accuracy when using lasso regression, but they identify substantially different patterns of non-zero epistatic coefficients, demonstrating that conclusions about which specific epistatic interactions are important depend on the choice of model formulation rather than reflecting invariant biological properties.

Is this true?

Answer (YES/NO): NO